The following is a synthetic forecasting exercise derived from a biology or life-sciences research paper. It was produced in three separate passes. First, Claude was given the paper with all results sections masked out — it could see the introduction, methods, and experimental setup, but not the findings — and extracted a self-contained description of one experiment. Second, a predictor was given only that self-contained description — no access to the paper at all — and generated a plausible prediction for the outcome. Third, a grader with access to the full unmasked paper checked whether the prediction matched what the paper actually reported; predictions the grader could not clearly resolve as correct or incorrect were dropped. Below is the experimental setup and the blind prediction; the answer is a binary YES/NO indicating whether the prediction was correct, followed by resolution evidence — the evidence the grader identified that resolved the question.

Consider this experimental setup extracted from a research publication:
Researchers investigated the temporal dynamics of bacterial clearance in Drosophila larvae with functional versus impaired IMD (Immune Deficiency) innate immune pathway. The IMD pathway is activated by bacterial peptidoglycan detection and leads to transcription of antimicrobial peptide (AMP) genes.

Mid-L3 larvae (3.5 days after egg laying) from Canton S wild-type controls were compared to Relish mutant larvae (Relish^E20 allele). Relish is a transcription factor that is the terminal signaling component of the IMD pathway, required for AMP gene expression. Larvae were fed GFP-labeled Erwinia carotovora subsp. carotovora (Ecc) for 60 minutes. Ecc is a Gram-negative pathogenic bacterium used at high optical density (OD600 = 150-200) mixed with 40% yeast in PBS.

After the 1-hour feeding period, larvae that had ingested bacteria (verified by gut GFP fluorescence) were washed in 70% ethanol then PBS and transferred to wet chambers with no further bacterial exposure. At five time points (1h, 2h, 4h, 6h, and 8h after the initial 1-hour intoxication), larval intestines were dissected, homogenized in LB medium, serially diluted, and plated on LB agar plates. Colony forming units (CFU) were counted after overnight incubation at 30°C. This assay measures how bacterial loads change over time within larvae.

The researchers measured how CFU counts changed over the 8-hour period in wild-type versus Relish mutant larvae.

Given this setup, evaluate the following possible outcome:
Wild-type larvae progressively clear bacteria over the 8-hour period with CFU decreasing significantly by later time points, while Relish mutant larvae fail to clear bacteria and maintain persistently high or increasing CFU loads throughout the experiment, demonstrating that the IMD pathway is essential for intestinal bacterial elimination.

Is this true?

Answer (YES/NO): YES